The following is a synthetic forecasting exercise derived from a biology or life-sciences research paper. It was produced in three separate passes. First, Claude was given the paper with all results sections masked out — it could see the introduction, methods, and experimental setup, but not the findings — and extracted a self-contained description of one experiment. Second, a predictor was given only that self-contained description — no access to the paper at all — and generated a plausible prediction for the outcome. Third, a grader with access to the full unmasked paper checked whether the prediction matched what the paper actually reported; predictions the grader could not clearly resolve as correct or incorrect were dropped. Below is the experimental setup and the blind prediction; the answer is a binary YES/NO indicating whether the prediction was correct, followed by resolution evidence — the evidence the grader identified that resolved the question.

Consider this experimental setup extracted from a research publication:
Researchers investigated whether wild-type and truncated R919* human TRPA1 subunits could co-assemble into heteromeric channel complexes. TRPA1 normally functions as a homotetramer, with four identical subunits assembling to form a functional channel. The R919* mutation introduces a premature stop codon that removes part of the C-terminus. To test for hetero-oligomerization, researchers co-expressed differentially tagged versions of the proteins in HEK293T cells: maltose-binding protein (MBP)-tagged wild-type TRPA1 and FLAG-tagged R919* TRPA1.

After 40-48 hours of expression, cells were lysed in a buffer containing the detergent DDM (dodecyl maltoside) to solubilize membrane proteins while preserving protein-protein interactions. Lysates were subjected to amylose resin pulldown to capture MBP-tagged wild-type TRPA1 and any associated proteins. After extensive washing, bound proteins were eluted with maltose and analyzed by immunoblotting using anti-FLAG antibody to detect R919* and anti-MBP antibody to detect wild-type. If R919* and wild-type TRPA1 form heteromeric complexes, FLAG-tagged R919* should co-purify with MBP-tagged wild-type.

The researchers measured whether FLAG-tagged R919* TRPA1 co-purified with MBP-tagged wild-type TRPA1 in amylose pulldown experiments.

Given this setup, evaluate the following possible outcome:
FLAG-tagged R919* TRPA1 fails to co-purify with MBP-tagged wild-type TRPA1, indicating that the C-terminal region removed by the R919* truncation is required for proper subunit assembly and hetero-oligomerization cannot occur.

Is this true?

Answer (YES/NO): NO